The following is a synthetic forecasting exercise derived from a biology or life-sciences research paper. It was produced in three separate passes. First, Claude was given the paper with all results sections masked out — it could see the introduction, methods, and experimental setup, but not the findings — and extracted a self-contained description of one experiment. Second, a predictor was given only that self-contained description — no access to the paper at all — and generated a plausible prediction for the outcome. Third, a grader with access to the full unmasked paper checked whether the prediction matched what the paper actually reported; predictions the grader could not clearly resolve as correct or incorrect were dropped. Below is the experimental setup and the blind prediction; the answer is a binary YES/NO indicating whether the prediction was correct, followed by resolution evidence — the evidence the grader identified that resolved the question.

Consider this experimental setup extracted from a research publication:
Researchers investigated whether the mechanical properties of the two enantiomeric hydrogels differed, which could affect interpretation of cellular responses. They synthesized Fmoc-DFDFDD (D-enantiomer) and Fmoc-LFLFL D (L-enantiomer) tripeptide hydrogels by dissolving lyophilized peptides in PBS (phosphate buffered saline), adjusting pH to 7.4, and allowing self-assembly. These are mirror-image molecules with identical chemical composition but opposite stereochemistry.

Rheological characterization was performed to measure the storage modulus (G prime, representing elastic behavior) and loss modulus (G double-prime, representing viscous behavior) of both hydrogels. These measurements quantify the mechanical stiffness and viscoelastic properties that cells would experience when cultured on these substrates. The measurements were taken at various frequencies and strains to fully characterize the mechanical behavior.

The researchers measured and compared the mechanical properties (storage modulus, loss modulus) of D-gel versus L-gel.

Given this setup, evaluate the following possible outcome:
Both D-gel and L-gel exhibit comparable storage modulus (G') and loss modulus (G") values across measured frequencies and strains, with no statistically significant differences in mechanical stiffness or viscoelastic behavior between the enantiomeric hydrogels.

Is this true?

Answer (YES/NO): YES